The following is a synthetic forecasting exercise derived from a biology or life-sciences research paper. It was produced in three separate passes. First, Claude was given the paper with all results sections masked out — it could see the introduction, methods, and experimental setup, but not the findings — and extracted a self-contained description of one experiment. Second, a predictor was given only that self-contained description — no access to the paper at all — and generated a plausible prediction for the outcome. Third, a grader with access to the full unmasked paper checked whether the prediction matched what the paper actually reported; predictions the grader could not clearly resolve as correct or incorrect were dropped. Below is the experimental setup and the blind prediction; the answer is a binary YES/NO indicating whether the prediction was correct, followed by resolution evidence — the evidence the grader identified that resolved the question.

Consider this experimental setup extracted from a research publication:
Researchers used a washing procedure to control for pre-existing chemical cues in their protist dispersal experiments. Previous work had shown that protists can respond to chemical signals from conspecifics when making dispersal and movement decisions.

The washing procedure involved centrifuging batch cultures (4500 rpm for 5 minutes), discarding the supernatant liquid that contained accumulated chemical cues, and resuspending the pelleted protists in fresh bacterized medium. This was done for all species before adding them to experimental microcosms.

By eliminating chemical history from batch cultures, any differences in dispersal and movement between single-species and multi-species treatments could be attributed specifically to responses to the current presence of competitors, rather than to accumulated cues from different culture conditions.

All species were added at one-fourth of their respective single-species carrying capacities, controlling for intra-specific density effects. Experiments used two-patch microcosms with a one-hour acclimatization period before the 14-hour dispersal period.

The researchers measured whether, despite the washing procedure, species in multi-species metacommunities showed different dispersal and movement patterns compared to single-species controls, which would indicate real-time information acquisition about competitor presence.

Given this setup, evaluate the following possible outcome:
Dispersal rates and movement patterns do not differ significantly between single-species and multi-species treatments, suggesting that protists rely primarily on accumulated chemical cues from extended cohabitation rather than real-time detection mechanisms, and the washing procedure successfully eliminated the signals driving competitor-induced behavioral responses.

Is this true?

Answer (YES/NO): NO